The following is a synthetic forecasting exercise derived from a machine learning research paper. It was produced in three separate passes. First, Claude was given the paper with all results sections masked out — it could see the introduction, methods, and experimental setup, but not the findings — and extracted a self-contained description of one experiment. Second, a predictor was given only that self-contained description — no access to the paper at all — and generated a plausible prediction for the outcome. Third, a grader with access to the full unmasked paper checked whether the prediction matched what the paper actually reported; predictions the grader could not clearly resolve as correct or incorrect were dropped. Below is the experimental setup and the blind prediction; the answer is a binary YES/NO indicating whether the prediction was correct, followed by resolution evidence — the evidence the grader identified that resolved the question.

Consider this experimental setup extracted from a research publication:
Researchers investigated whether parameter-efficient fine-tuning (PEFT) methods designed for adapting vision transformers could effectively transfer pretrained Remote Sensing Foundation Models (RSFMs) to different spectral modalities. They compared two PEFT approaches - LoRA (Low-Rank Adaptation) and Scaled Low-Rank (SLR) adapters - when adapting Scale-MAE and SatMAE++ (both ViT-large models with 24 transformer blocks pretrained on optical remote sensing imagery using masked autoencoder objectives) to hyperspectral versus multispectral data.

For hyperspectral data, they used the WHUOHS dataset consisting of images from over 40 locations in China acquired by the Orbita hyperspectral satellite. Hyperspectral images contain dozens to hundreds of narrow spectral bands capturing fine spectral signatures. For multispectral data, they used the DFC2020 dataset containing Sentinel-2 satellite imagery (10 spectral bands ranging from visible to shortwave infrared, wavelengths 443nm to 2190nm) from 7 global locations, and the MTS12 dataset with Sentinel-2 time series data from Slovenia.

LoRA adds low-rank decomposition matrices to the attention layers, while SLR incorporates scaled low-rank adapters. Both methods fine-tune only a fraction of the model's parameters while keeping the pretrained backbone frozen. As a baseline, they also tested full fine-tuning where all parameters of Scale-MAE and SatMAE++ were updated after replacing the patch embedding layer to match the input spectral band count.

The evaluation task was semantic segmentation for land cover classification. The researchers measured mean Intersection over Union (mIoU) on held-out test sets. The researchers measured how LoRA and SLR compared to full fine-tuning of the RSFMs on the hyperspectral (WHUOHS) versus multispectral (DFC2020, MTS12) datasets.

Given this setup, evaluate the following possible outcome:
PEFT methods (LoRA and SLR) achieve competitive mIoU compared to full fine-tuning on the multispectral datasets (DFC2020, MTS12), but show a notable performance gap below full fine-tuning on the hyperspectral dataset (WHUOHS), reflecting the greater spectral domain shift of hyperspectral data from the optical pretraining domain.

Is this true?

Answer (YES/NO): YES